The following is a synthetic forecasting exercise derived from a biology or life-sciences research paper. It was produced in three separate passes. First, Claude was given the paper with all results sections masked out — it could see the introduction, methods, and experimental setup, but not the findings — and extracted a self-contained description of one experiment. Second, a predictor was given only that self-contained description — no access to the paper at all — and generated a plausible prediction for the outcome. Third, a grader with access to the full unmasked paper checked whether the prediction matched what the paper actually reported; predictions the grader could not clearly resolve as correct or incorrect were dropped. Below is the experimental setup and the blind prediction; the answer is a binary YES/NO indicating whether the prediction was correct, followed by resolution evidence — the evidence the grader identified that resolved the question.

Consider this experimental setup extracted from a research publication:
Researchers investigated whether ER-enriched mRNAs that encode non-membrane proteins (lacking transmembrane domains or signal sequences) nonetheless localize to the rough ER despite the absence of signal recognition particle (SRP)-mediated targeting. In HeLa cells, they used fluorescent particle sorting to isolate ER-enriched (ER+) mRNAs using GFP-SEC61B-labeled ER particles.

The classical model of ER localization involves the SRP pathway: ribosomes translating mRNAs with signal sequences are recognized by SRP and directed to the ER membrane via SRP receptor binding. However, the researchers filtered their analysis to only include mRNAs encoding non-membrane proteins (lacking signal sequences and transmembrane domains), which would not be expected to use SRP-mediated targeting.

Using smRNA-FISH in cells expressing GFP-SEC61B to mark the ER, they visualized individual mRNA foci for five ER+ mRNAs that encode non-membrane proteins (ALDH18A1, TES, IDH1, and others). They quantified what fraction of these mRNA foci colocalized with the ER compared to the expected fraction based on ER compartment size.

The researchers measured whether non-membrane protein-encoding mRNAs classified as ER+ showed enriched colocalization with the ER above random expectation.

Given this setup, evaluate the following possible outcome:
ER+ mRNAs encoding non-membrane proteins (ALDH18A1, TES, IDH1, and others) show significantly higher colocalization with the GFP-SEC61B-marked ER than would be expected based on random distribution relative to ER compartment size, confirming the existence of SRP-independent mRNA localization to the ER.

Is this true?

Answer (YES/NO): YES